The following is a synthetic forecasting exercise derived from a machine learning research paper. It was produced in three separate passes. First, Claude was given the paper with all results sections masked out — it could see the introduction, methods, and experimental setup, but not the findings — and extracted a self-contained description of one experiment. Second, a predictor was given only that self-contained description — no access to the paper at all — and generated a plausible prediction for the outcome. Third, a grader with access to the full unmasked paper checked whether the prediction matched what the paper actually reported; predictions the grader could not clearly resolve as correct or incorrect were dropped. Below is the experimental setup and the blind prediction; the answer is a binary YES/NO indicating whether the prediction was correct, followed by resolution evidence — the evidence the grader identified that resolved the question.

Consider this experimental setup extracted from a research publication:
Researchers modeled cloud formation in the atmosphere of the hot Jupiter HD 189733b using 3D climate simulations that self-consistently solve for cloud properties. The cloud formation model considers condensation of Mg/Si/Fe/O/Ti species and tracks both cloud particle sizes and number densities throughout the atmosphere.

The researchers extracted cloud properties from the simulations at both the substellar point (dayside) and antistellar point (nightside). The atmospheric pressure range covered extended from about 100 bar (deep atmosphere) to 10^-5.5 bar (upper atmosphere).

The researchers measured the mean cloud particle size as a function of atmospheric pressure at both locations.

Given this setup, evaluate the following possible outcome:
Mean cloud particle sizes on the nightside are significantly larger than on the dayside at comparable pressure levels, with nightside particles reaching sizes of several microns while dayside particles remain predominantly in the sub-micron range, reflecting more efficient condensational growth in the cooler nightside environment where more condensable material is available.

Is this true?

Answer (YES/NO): NO